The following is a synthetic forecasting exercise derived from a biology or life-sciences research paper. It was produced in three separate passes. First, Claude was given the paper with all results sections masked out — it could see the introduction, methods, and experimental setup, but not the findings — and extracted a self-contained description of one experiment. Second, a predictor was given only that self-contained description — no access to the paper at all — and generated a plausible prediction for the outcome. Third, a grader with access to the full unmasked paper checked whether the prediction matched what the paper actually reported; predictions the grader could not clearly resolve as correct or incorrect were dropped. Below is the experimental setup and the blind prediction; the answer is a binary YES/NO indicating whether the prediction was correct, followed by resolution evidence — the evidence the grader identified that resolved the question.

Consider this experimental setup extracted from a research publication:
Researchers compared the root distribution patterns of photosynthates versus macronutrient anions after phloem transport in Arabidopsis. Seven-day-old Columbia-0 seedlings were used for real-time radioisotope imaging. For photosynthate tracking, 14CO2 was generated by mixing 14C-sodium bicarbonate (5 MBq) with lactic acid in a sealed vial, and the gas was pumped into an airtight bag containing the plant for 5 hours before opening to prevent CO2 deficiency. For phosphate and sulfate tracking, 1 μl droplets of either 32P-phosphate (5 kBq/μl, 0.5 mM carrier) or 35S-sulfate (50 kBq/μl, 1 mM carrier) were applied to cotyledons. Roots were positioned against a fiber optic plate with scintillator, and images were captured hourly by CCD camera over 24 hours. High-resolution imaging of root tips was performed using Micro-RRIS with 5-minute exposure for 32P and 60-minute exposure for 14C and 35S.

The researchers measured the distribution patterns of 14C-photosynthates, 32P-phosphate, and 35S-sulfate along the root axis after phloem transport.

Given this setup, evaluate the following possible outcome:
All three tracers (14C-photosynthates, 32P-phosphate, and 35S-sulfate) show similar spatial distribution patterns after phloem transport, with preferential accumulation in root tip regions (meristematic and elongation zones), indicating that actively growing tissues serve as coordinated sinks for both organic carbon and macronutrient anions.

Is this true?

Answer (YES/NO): NO